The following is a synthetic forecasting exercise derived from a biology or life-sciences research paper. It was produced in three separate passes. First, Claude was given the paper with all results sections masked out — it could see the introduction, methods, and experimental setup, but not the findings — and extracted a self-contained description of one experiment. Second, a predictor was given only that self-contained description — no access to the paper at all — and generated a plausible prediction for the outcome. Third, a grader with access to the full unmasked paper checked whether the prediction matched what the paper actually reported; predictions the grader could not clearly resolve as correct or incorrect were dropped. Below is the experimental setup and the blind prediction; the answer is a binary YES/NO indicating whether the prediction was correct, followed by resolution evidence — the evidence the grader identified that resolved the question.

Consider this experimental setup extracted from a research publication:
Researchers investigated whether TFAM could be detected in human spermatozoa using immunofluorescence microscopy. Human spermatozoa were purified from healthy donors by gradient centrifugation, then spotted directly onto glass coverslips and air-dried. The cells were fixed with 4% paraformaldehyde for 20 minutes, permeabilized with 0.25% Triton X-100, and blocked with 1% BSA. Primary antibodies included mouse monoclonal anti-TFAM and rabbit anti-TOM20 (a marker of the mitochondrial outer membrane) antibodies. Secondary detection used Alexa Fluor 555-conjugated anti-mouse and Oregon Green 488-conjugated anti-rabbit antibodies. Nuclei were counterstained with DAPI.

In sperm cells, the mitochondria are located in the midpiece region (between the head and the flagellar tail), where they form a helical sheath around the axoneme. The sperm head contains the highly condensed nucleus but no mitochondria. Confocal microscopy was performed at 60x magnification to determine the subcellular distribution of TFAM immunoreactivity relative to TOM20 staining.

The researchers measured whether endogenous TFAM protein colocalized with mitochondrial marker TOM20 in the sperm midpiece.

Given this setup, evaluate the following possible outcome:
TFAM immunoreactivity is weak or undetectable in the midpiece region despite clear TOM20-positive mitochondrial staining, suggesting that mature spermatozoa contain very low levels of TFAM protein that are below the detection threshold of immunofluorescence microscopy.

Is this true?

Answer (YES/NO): NO